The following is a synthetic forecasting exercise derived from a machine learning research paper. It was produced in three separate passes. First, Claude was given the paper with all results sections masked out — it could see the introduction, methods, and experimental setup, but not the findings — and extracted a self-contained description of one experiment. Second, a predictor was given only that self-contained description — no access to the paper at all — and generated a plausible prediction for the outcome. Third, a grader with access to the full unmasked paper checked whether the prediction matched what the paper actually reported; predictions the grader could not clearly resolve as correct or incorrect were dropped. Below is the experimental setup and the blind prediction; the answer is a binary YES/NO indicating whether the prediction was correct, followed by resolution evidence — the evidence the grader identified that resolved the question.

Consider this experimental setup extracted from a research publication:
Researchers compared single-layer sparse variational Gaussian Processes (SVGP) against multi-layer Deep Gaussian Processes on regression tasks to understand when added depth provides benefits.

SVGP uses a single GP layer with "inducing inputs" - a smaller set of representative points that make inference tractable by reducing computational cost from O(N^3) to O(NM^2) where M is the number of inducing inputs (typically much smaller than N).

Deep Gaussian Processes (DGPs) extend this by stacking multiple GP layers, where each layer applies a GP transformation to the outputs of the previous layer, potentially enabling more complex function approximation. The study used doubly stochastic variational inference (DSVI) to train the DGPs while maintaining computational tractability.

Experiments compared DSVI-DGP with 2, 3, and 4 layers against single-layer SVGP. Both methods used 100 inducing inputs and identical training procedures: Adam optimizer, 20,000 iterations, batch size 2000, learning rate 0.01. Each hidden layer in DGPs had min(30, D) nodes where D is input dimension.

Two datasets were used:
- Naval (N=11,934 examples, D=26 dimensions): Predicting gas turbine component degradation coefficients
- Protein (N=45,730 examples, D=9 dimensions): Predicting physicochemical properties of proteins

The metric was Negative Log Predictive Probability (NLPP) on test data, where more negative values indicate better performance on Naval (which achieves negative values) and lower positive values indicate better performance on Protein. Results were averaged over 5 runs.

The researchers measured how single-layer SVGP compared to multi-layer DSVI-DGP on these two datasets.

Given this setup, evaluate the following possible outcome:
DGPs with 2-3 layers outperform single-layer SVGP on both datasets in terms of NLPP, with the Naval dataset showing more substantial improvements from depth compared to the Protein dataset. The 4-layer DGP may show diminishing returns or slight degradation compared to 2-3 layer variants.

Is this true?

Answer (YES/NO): NO